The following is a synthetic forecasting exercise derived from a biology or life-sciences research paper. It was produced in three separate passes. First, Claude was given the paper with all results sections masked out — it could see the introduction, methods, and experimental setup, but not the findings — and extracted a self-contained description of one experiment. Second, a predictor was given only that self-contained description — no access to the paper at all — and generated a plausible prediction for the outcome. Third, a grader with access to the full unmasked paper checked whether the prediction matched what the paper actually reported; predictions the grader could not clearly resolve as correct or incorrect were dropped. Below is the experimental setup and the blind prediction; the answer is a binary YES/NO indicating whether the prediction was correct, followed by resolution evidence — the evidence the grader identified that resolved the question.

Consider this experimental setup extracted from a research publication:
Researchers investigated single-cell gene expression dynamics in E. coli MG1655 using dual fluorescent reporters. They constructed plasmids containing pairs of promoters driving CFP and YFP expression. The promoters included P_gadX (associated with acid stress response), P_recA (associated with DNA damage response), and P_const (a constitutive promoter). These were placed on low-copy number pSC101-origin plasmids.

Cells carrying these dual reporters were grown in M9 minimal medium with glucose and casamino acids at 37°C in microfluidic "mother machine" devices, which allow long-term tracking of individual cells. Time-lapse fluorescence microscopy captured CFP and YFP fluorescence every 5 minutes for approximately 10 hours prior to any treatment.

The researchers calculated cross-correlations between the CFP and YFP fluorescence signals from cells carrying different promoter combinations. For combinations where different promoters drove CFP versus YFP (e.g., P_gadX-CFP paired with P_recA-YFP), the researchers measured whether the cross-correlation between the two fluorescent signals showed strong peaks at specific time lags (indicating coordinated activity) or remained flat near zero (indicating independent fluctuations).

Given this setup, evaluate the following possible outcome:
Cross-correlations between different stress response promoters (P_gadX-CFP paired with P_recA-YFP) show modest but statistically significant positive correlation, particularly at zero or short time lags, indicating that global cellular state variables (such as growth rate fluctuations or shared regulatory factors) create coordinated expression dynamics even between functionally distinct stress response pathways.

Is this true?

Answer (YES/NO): NO